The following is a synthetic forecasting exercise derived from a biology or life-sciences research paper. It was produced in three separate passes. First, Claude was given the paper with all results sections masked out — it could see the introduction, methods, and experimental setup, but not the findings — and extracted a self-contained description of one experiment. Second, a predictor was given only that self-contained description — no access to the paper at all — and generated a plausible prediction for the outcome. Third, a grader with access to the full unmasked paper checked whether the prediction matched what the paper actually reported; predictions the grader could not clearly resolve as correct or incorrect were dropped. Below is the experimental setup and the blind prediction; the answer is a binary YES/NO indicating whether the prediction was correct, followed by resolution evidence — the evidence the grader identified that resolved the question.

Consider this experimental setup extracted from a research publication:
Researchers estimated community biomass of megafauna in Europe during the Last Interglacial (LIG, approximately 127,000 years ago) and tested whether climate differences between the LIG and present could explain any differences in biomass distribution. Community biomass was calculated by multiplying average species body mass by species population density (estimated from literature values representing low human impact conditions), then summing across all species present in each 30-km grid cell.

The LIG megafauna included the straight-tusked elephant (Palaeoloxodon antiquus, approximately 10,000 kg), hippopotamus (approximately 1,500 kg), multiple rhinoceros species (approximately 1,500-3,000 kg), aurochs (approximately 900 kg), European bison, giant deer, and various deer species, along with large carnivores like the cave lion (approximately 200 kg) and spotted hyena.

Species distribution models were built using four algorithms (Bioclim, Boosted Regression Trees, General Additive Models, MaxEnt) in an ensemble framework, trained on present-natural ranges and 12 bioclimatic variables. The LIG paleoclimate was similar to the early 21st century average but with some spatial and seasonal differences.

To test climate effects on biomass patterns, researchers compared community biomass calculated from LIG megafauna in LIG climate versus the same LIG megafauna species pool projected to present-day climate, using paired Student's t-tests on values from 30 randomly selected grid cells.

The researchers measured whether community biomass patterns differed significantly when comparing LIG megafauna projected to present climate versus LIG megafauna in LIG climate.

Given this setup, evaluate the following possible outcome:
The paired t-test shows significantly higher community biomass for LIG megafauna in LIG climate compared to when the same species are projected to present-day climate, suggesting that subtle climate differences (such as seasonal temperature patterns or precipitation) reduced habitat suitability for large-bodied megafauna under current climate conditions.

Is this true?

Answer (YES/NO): NO